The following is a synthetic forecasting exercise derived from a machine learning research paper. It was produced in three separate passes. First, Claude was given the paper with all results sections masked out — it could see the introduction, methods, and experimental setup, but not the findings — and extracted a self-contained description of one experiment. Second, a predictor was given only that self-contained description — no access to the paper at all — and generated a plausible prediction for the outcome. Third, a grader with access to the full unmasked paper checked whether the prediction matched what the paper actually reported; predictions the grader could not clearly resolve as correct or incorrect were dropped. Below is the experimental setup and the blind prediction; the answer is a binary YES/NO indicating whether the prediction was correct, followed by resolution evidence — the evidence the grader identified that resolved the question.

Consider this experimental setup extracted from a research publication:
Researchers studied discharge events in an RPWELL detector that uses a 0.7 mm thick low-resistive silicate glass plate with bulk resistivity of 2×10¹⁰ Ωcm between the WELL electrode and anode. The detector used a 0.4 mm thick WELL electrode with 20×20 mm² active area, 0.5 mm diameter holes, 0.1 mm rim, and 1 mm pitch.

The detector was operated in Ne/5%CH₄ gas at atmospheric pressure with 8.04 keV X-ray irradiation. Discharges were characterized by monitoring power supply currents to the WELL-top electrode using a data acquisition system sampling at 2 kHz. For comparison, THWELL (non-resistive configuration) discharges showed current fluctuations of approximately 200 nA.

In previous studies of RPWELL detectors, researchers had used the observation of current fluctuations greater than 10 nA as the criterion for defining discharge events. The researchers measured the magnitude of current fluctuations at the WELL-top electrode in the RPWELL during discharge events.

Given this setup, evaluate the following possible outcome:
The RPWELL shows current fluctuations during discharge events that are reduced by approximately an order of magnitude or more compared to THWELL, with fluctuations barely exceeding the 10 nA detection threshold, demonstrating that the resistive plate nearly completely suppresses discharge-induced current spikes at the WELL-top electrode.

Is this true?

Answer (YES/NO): NO